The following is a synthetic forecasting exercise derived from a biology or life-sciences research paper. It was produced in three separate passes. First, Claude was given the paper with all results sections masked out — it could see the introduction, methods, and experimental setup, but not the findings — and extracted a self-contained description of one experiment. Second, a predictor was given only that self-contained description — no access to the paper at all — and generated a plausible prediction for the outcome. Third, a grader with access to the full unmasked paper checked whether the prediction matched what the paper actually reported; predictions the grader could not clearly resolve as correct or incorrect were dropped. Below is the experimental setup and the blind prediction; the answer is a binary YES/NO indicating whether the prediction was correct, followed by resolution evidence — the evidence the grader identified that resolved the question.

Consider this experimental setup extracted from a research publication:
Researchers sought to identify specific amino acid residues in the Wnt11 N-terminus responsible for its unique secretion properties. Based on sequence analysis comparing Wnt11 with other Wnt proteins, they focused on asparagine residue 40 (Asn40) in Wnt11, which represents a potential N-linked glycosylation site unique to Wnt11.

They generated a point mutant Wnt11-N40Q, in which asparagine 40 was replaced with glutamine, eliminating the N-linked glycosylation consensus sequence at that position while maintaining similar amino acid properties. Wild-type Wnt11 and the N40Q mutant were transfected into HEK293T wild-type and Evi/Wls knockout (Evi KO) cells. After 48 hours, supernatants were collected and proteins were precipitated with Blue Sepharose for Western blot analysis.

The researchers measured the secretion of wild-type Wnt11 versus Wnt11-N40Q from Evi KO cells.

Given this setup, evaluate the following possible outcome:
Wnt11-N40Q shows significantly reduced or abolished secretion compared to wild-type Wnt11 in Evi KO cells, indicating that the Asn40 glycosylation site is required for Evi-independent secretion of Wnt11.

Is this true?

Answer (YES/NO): NO